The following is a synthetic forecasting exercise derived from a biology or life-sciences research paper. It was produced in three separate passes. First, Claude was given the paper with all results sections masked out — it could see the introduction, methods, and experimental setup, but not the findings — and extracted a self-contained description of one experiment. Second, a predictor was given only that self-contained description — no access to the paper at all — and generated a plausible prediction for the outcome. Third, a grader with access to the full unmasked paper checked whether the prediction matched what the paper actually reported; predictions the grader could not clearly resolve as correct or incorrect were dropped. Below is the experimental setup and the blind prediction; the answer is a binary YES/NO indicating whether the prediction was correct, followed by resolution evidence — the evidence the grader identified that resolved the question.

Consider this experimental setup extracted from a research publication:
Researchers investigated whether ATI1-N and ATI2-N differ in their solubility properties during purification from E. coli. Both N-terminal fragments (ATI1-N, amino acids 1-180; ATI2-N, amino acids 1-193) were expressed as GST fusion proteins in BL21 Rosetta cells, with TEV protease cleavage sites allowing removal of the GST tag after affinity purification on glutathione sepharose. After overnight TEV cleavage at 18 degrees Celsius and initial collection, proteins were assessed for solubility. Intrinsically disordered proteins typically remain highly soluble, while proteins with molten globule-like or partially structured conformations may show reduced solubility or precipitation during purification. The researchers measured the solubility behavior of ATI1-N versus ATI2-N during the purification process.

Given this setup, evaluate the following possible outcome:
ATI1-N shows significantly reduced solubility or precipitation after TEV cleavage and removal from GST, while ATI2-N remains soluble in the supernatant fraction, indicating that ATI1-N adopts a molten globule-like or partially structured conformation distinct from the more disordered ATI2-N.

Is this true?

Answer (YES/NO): YES